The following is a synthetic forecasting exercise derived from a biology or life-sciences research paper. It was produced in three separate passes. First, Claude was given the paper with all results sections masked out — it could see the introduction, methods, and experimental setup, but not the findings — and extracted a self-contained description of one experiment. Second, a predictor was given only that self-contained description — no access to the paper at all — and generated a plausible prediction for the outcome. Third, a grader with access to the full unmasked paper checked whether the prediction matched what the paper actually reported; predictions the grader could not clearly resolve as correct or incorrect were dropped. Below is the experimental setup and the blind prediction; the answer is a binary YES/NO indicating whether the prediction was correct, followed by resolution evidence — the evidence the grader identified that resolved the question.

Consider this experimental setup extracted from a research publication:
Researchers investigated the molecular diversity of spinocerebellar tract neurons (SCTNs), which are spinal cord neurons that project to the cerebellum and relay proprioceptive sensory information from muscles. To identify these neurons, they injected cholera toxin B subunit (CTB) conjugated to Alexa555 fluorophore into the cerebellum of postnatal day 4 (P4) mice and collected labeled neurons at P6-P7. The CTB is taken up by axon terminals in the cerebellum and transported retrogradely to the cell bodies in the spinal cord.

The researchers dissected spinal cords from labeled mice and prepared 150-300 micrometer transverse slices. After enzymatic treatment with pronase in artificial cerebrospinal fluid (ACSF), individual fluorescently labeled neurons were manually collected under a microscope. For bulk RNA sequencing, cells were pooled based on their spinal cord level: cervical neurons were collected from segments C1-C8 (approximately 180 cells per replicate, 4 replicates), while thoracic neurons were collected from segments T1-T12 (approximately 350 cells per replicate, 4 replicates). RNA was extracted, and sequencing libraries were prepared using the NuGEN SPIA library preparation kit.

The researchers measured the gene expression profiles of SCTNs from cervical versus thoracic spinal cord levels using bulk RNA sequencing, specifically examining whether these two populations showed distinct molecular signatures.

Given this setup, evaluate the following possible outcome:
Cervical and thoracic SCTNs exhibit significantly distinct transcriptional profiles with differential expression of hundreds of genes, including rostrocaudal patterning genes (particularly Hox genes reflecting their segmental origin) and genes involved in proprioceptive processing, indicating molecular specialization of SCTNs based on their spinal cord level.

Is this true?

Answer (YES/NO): YES